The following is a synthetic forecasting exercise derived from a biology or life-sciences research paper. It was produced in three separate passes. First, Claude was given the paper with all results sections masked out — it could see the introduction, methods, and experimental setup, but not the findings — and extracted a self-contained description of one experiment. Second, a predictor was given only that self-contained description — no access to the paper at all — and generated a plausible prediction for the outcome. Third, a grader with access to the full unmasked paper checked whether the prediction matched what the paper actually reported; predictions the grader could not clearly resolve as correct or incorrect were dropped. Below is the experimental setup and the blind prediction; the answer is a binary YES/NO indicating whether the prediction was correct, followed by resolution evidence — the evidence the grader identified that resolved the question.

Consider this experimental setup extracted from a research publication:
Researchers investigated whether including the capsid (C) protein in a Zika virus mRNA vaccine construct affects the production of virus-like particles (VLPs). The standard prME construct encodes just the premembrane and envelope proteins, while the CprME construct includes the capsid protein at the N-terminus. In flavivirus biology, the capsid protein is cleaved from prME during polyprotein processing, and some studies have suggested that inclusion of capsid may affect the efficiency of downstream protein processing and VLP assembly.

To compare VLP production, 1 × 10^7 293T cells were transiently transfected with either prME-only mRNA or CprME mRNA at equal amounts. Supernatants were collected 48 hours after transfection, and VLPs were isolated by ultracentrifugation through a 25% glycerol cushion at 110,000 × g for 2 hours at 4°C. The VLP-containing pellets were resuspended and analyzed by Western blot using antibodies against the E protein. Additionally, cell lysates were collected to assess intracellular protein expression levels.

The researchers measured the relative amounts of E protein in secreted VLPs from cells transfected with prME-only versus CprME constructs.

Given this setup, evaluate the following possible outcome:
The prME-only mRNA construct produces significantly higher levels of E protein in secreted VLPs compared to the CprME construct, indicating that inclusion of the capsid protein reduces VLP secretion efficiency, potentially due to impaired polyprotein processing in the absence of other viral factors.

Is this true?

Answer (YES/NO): YES